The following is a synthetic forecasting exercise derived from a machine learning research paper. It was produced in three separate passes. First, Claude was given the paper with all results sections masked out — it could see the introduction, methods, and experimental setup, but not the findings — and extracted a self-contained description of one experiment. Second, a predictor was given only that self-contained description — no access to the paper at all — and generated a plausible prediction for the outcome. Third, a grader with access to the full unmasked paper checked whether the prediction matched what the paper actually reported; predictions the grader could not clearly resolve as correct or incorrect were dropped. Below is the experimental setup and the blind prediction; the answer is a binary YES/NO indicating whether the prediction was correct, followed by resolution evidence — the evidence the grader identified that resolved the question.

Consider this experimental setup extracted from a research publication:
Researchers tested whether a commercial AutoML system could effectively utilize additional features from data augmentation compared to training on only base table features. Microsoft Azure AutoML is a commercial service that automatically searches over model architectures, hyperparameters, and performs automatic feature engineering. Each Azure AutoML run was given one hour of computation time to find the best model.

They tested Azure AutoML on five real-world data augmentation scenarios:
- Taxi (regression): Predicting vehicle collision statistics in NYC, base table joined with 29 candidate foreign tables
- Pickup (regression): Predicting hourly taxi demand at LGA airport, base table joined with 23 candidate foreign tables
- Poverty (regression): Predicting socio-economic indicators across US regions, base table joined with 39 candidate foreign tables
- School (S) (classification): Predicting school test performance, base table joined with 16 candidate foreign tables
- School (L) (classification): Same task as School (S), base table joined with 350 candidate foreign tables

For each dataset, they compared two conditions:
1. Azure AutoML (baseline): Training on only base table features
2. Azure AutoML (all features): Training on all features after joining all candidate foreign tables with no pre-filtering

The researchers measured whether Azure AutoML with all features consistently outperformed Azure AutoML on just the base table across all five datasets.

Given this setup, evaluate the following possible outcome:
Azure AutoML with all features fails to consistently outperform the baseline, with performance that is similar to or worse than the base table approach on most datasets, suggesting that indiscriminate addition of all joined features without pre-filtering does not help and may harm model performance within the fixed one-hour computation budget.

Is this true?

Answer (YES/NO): NO